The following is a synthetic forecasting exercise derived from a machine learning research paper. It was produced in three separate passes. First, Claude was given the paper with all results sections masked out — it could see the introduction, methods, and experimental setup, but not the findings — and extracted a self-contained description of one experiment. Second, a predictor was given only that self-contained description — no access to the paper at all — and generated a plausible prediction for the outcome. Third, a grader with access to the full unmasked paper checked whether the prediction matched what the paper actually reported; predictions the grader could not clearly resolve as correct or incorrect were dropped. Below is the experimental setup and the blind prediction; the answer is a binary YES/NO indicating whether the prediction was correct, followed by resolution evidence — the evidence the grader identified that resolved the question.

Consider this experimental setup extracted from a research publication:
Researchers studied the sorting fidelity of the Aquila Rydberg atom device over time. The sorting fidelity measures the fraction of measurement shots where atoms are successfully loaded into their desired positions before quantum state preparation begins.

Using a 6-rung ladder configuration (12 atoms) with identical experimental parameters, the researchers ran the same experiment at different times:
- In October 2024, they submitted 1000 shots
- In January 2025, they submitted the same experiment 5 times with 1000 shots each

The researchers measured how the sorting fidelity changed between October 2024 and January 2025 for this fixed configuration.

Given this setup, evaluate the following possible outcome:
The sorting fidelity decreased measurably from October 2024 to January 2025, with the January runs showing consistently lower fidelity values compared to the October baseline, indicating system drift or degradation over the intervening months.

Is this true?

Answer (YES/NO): NO